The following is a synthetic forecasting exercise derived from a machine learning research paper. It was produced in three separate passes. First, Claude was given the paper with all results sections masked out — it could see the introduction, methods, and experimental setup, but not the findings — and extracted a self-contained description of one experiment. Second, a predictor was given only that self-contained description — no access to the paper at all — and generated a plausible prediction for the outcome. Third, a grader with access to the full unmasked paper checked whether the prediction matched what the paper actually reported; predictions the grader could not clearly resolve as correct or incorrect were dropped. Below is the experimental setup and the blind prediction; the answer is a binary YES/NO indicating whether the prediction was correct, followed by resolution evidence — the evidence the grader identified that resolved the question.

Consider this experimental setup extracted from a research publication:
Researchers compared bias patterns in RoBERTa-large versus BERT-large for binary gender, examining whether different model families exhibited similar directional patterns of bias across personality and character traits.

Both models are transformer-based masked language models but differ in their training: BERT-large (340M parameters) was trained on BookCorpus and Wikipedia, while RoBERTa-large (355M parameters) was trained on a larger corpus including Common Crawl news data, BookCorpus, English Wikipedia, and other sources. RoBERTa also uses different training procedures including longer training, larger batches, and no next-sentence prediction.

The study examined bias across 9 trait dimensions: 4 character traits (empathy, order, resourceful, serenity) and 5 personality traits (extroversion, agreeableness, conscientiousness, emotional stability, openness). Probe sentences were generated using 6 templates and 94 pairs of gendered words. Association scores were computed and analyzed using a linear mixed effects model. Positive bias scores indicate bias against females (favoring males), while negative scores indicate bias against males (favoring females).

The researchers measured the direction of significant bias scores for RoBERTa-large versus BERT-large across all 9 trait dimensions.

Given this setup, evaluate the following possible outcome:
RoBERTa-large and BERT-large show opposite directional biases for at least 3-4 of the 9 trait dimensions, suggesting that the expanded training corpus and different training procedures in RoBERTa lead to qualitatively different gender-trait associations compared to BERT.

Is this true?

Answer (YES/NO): YES